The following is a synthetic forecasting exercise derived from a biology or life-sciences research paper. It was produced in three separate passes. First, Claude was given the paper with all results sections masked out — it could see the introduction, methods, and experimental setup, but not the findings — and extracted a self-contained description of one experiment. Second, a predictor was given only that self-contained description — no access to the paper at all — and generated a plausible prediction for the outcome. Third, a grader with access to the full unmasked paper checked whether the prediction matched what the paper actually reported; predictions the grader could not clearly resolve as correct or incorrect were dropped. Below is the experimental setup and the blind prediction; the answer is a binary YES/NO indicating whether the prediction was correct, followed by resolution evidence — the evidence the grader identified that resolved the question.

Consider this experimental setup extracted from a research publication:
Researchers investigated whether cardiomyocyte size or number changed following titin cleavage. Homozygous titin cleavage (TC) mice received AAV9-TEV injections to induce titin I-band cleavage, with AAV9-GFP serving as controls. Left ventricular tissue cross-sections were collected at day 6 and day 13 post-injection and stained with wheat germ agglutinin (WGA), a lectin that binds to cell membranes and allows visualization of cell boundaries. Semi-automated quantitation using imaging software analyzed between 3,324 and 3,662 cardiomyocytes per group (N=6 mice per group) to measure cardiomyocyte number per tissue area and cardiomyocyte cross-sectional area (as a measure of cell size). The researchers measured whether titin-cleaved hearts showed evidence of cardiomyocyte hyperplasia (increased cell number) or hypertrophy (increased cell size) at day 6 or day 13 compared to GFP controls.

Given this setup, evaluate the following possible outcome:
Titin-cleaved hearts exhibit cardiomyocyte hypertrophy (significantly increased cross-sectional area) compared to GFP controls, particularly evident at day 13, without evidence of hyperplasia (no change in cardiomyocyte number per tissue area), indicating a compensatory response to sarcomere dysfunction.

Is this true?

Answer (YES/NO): NO